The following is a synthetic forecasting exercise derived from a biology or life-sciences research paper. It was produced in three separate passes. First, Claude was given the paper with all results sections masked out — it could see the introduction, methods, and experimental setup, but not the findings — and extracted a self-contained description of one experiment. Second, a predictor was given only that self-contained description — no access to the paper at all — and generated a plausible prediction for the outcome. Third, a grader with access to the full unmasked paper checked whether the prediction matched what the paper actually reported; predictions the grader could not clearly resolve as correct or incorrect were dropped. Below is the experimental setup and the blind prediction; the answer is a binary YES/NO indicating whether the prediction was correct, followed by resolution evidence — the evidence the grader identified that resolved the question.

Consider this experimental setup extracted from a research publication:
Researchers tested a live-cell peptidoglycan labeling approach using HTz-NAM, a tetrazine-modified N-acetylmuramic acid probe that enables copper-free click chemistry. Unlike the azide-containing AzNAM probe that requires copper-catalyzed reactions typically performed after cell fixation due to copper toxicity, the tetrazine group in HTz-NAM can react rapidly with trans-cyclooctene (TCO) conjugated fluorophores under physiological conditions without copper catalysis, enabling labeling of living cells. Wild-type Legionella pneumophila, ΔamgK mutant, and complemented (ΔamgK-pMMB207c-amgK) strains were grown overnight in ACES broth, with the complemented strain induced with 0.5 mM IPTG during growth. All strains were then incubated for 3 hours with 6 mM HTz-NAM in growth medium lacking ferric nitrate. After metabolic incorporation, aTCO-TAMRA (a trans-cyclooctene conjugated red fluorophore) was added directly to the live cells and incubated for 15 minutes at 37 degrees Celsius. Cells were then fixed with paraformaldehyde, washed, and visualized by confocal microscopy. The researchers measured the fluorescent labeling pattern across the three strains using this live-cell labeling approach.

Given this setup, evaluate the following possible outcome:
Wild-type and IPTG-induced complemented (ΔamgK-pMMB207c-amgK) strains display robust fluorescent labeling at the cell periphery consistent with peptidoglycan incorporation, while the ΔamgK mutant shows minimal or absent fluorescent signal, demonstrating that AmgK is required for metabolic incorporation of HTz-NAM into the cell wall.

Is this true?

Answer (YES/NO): YES